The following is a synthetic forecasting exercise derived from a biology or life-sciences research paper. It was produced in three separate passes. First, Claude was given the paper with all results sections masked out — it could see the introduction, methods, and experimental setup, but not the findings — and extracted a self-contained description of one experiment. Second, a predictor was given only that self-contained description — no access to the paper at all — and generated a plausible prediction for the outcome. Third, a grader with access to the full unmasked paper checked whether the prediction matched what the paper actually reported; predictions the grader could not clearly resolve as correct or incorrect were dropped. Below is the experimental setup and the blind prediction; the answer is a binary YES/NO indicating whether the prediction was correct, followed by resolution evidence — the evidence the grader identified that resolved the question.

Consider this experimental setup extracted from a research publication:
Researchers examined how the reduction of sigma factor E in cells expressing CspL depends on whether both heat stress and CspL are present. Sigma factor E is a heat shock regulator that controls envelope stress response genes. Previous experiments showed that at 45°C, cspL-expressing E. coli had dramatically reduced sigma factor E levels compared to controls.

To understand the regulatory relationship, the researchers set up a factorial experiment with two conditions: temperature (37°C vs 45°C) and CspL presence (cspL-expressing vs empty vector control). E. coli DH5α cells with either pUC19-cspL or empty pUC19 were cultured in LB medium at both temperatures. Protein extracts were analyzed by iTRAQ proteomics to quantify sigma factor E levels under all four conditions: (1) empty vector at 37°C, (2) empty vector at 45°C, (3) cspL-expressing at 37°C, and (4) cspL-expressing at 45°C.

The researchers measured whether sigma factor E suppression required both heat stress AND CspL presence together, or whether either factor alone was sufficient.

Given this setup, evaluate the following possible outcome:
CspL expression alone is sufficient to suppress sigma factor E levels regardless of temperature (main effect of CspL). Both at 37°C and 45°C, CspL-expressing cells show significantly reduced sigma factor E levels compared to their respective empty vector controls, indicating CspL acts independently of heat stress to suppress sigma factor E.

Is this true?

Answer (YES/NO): NO